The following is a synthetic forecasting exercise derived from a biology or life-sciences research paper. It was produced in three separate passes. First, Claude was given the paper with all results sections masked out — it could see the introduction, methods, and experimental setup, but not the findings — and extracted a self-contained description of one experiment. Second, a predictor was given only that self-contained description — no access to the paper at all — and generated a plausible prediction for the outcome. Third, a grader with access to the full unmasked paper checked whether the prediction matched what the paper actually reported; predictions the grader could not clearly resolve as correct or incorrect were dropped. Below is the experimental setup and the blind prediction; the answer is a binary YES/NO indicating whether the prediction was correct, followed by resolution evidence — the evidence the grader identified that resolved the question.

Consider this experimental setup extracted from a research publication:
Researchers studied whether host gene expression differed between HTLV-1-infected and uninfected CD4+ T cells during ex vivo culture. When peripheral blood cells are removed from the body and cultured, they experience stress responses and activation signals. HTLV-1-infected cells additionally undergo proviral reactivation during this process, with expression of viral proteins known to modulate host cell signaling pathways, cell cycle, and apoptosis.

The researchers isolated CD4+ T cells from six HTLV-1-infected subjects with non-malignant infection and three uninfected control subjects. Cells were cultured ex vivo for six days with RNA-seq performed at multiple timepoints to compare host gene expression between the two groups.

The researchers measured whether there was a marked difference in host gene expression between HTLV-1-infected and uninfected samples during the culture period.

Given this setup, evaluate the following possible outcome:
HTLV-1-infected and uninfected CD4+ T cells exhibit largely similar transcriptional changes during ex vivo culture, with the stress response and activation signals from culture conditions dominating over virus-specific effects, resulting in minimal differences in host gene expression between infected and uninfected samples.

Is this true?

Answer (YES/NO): NO